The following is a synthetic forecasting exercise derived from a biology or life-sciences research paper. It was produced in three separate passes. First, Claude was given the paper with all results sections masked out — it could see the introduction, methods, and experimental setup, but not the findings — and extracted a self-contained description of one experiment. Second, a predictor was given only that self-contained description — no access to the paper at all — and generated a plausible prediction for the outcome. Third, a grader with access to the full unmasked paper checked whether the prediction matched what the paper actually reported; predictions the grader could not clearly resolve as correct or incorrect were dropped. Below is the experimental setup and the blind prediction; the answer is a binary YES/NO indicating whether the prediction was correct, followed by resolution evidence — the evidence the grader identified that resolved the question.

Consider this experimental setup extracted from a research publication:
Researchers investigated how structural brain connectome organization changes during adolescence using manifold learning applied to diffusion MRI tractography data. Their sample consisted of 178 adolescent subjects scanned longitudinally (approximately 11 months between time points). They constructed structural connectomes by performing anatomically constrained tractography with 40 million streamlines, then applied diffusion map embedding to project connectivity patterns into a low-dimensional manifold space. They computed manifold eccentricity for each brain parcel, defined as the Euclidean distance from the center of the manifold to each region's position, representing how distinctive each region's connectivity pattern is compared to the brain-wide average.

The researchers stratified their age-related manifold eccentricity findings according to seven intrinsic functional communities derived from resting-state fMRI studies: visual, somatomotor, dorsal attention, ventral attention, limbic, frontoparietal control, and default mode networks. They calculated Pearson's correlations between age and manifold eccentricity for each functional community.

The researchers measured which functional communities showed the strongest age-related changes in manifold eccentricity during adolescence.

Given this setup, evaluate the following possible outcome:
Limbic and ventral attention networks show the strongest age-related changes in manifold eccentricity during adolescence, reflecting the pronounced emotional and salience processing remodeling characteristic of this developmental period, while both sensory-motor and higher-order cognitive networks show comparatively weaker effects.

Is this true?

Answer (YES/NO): NO